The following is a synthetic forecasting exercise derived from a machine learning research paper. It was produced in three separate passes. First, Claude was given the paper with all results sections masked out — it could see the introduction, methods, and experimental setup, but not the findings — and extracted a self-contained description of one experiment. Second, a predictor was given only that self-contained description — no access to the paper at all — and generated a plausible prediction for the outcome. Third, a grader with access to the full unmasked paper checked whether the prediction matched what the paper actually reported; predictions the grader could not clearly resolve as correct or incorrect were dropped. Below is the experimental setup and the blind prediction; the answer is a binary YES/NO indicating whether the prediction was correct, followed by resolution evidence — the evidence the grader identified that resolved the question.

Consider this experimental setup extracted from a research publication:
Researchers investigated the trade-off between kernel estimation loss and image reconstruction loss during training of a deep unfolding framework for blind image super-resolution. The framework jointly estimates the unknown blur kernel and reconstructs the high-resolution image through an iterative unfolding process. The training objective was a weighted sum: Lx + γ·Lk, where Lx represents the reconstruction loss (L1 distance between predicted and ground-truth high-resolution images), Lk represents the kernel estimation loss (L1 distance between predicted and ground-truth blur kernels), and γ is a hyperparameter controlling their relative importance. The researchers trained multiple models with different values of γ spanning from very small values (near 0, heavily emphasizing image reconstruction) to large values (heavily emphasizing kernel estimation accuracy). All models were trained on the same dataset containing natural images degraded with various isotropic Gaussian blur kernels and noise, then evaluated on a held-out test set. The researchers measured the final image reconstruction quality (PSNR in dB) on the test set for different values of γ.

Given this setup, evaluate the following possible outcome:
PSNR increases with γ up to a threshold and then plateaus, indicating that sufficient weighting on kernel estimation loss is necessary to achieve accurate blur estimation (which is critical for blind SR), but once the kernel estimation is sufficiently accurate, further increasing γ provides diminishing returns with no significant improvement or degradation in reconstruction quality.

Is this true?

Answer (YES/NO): NO